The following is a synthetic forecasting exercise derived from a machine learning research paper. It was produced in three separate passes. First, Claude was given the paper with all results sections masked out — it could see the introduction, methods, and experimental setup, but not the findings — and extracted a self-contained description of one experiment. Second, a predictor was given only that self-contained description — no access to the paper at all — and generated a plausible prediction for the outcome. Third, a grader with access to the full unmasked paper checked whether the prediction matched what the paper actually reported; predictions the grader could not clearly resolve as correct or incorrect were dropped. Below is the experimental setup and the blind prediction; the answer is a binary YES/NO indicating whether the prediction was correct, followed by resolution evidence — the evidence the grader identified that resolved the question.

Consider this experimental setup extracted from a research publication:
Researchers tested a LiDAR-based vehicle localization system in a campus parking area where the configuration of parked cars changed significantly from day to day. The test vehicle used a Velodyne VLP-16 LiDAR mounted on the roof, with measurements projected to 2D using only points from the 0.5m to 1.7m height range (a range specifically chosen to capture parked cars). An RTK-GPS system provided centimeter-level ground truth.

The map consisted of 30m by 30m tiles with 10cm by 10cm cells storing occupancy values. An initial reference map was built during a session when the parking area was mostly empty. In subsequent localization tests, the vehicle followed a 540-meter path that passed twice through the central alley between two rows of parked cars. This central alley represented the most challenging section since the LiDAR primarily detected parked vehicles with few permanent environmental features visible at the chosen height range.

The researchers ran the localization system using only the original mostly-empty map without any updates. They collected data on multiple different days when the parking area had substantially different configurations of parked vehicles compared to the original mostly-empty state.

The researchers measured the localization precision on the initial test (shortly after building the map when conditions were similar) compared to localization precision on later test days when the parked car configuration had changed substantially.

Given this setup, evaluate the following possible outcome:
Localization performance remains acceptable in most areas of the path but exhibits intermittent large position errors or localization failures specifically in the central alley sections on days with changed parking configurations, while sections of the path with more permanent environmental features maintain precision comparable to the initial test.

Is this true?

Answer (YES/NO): YES